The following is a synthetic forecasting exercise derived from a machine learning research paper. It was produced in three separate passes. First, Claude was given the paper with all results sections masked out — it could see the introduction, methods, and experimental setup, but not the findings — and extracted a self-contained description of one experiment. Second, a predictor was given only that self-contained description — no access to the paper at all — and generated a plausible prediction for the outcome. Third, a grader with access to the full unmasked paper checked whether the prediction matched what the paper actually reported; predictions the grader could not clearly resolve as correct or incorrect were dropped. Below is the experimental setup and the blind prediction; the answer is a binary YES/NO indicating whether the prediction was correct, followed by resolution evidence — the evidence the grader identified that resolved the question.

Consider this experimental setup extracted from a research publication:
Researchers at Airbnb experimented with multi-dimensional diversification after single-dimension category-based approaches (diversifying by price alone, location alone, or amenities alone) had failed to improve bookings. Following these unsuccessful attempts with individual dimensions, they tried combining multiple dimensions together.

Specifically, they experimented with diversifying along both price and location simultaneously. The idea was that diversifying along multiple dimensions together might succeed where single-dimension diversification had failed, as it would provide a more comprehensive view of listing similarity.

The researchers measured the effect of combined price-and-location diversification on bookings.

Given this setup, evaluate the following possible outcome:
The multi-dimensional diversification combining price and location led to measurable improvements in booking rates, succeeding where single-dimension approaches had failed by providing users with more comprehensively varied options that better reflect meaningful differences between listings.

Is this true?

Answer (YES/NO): NO